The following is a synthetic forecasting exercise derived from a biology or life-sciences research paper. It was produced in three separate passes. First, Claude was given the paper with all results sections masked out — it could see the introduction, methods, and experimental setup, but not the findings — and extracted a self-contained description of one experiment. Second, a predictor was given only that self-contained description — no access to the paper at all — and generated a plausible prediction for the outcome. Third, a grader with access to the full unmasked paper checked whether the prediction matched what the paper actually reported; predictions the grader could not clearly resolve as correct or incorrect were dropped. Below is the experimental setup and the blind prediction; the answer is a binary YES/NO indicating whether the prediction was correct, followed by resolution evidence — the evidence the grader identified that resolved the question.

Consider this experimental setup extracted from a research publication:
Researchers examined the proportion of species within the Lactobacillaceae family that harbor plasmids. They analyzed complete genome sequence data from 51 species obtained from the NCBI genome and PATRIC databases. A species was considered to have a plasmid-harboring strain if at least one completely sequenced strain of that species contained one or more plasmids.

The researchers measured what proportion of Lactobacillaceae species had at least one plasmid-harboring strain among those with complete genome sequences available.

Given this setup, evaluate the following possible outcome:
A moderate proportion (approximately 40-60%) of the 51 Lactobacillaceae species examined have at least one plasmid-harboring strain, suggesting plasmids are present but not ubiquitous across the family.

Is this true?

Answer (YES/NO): NO